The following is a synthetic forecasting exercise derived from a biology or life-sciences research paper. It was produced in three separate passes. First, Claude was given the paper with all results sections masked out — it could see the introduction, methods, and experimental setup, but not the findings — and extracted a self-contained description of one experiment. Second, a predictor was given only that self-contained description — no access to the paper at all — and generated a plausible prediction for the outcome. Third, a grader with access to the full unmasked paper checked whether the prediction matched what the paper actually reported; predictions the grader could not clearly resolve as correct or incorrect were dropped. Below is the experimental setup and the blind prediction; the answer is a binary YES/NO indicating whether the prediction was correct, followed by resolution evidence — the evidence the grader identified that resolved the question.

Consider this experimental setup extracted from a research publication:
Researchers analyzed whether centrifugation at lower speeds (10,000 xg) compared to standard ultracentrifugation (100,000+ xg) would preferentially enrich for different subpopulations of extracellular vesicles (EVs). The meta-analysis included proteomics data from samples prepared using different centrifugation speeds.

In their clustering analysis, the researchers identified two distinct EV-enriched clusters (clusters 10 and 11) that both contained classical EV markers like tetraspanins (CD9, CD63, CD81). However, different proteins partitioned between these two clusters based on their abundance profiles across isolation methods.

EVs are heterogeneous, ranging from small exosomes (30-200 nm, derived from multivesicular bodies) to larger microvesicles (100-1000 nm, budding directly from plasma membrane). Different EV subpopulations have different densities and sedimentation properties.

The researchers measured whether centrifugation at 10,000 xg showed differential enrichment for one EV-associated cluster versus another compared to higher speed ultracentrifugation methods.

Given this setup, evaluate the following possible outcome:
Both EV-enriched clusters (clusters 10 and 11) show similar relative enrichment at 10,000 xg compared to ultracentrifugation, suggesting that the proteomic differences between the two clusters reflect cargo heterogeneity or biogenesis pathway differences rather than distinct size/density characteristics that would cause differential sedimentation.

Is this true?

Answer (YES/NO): NO